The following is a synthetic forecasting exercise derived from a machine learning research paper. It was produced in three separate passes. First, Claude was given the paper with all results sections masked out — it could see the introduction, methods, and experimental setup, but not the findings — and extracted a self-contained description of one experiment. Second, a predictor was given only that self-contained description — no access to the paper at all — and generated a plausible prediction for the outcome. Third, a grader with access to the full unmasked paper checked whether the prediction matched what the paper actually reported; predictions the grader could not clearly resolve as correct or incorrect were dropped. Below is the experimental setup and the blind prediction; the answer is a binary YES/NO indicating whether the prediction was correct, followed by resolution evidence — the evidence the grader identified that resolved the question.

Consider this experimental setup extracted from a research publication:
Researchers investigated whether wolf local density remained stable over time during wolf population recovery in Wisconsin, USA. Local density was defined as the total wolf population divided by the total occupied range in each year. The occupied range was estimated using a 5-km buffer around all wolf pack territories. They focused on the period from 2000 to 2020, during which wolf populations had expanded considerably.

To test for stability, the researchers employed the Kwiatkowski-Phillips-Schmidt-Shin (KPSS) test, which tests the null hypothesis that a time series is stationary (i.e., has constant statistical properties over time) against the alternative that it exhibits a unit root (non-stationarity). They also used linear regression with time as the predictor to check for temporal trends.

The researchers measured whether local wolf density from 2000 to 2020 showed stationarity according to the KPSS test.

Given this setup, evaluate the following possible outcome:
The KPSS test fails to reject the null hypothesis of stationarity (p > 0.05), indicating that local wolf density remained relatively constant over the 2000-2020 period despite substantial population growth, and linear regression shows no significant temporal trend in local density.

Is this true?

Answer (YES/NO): YES